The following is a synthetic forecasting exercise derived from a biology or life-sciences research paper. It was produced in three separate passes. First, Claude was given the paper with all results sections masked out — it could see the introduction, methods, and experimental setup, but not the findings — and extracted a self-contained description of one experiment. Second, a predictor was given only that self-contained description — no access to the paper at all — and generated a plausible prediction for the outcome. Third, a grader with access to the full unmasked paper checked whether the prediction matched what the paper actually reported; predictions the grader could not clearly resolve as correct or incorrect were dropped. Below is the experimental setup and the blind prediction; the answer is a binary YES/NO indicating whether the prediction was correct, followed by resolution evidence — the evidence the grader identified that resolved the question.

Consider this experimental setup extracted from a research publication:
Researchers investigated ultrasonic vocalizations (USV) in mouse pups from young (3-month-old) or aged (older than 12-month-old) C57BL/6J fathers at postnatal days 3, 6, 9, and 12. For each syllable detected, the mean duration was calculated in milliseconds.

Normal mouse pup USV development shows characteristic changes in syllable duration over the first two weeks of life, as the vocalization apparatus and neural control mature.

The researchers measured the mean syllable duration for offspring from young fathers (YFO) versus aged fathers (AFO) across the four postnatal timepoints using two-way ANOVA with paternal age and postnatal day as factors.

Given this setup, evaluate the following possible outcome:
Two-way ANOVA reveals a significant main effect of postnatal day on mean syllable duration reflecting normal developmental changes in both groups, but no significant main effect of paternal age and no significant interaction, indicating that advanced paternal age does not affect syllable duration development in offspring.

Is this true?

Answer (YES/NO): NO